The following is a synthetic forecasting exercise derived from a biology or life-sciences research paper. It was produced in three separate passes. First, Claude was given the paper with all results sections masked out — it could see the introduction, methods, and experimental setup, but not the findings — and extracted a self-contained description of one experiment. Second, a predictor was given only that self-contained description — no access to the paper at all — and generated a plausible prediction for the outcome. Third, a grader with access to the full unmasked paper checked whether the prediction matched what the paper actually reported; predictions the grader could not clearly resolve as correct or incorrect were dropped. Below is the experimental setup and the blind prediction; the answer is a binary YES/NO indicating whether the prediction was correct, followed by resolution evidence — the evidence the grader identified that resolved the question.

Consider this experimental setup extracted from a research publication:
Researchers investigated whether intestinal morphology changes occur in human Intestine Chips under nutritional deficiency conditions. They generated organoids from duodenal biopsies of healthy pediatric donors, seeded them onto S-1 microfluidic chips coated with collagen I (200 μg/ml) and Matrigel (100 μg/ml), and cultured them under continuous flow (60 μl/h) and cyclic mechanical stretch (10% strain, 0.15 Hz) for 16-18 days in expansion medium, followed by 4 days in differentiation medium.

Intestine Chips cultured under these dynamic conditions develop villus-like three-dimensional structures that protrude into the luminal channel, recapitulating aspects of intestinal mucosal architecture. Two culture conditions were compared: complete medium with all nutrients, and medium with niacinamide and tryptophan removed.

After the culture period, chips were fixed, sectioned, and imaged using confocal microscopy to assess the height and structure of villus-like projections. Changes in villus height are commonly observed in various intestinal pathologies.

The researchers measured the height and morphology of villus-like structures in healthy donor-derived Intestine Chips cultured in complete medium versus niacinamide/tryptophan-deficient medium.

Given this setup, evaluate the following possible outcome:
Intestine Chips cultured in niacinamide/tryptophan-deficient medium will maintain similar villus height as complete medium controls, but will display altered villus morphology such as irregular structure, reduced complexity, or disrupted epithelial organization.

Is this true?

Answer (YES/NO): NO